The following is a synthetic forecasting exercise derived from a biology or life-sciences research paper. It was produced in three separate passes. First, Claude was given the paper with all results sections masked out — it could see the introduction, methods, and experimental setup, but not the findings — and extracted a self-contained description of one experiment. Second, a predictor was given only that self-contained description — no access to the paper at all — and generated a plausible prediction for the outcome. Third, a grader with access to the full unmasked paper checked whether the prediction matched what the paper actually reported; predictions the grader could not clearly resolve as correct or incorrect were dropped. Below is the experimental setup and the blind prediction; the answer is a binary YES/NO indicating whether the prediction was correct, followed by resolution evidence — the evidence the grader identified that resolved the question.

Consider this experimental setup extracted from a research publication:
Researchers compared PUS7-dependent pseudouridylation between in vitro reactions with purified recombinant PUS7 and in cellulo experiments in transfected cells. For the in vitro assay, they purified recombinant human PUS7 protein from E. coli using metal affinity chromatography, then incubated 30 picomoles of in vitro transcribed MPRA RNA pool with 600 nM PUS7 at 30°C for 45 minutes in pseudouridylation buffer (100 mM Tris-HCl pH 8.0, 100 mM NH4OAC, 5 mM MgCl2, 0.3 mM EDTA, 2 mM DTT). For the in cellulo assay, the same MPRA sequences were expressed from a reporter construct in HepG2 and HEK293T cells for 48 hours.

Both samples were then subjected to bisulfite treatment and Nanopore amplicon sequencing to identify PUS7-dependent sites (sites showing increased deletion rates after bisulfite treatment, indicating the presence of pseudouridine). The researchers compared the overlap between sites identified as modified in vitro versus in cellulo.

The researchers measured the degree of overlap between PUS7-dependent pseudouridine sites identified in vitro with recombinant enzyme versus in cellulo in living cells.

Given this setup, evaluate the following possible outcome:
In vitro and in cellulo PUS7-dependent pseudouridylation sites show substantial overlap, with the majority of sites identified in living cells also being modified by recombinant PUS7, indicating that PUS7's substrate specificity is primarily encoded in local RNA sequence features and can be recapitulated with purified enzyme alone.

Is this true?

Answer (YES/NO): NO